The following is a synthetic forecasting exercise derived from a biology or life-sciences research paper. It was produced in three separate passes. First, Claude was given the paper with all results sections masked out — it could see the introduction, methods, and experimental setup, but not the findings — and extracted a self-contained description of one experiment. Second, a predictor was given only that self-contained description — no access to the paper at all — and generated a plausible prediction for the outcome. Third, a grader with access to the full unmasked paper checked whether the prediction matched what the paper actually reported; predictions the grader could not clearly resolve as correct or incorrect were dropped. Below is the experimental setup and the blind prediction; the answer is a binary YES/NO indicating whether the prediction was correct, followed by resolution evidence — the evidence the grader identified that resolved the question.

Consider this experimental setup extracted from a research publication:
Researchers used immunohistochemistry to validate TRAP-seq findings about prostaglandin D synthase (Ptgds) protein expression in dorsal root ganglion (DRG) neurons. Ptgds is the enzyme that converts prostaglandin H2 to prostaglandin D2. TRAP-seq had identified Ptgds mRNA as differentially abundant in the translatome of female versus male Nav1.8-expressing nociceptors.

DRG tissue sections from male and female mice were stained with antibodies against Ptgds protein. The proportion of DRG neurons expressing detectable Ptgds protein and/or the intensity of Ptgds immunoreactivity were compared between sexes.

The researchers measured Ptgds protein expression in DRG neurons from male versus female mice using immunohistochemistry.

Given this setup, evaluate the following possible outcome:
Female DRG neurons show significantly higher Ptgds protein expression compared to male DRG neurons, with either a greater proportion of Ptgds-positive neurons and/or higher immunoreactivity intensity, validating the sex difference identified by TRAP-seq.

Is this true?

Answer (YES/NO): YES